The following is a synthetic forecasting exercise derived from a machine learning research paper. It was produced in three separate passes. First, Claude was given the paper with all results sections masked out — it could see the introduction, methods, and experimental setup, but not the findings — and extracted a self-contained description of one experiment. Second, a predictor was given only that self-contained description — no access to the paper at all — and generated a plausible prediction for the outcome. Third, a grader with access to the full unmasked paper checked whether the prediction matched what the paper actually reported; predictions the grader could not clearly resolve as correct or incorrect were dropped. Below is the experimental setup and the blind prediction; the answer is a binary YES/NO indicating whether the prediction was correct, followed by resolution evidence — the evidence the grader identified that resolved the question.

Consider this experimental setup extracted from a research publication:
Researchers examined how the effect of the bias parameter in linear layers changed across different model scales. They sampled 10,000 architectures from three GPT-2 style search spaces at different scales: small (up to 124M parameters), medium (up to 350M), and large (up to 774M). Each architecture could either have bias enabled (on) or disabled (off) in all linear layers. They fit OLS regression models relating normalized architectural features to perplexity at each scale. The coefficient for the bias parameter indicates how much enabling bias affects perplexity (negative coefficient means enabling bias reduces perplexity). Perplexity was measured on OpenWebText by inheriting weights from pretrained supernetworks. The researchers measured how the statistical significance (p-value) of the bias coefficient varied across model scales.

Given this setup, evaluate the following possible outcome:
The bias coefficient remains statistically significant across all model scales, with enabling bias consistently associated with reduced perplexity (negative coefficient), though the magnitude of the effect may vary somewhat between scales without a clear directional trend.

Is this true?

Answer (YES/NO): NO